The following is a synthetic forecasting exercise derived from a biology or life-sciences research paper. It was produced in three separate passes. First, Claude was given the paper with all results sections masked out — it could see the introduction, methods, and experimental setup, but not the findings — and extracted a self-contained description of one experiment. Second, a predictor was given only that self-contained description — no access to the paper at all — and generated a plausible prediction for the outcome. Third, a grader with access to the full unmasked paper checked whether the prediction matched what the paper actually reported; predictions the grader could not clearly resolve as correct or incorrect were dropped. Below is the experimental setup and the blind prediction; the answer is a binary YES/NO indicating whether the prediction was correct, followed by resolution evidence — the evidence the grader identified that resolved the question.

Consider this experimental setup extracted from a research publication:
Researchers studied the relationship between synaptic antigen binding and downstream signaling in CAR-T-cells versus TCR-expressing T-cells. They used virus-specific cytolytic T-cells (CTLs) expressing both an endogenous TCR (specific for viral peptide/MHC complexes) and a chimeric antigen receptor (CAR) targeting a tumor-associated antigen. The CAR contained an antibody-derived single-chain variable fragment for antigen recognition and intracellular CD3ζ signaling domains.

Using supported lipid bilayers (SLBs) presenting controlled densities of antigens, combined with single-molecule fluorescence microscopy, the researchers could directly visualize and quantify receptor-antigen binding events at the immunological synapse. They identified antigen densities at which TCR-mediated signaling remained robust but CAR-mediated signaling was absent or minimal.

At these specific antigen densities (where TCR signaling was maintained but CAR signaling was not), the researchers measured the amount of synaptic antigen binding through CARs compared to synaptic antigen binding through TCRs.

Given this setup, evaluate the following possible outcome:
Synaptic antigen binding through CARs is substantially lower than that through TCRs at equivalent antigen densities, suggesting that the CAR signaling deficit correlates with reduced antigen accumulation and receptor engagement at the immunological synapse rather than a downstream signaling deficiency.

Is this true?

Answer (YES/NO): NO